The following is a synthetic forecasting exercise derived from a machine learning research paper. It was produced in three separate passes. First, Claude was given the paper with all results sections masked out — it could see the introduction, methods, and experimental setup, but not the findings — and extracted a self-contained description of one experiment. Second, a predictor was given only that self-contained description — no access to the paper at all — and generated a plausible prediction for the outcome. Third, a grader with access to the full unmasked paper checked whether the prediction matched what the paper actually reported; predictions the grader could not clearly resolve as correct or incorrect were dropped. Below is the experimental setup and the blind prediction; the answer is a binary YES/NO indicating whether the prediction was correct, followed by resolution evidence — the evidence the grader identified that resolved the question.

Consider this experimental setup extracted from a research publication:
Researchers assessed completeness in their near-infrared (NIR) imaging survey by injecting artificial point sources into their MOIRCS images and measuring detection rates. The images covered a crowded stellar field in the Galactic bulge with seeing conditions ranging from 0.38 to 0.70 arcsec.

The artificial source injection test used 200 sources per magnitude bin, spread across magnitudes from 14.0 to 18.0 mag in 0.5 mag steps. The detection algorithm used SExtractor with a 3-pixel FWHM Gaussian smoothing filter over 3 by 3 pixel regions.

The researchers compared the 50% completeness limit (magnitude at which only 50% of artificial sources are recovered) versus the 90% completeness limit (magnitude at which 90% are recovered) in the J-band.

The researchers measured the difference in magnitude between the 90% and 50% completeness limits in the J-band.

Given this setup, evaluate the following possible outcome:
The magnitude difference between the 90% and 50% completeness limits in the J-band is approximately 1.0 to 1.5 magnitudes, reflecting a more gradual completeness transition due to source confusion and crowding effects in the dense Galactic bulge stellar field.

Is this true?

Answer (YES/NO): YES